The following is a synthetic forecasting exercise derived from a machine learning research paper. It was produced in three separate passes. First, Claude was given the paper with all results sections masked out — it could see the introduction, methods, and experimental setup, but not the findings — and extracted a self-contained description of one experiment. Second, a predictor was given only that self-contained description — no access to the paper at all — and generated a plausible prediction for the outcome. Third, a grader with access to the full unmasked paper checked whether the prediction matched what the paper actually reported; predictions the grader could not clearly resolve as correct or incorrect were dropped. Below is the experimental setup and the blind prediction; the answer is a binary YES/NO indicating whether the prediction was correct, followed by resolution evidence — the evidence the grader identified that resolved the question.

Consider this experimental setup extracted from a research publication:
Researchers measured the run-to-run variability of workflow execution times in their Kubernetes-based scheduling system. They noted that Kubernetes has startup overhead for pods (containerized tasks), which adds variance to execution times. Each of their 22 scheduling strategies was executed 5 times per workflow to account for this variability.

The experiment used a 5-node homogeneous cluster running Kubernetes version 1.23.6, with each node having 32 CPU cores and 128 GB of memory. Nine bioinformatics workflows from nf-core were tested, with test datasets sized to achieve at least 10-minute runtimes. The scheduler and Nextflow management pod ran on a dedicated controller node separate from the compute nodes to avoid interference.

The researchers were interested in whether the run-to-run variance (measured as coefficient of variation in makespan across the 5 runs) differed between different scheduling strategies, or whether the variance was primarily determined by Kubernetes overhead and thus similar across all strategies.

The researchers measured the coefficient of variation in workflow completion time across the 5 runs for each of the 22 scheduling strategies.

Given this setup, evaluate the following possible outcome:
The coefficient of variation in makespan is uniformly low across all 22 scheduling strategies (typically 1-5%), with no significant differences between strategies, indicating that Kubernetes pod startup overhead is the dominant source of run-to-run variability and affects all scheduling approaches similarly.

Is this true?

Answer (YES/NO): NO